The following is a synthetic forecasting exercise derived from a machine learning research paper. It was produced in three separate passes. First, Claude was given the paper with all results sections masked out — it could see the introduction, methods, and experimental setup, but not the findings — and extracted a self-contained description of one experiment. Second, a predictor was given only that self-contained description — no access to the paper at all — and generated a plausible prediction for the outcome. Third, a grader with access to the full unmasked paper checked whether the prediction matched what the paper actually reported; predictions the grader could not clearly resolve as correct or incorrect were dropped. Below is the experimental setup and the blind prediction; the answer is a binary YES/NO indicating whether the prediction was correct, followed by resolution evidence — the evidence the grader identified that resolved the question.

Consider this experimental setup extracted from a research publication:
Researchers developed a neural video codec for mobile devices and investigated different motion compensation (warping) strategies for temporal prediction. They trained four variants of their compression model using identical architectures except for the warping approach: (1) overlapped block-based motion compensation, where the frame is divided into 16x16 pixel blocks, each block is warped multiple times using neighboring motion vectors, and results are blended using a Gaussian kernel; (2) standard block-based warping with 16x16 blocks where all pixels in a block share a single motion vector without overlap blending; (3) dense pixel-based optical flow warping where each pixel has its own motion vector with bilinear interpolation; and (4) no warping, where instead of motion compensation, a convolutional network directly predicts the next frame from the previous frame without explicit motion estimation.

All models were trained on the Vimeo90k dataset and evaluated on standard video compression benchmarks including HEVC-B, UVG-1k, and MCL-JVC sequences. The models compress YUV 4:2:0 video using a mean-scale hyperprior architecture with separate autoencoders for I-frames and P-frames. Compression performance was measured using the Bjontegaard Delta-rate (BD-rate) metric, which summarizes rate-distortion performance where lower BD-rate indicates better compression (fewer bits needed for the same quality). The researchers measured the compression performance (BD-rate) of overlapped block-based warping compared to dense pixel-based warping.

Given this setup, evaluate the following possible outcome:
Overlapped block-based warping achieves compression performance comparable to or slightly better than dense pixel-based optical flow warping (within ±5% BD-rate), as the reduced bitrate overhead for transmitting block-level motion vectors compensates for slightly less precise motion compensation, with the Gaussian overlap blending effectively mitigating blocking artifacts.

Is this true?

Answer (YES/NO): NO